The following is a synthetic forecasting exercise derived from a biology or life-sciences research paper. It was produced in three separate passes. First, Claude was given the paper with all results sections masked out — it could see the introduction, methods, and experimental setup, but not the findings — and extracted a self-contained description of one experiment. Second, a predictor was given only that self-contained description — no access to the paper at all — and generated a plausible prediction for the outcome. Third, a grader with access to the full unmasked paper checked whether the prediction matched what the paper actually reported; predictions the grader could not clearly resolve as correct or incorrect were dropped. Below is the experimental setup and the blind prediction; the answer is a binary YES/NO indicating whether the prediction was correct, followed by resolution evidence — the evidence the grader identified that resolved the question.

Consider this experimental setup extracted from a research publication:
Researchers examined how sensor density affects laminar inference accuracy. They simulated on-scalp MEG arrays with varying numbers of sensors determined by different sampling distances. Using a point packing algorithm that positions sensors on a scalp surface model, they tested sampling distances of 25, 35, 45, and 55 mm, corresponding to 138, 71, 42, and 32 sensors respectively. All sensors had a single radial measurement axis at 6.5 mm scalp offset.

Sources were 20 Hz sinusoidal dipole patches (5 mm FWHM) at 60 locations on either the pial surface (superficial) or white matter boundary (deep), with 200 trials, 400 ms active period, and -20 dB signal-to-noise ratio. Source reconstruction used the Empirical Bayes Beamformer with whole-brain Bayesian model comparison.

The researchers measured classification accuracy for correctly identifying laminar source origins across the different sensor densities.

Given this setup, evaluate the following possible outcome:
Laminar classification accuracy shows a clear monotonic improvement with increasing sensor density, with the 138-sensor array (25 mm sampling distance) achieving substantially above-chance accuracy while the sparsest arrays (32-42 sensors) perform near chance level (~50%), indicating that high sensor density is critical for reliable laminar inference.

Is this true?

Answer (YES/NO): NO